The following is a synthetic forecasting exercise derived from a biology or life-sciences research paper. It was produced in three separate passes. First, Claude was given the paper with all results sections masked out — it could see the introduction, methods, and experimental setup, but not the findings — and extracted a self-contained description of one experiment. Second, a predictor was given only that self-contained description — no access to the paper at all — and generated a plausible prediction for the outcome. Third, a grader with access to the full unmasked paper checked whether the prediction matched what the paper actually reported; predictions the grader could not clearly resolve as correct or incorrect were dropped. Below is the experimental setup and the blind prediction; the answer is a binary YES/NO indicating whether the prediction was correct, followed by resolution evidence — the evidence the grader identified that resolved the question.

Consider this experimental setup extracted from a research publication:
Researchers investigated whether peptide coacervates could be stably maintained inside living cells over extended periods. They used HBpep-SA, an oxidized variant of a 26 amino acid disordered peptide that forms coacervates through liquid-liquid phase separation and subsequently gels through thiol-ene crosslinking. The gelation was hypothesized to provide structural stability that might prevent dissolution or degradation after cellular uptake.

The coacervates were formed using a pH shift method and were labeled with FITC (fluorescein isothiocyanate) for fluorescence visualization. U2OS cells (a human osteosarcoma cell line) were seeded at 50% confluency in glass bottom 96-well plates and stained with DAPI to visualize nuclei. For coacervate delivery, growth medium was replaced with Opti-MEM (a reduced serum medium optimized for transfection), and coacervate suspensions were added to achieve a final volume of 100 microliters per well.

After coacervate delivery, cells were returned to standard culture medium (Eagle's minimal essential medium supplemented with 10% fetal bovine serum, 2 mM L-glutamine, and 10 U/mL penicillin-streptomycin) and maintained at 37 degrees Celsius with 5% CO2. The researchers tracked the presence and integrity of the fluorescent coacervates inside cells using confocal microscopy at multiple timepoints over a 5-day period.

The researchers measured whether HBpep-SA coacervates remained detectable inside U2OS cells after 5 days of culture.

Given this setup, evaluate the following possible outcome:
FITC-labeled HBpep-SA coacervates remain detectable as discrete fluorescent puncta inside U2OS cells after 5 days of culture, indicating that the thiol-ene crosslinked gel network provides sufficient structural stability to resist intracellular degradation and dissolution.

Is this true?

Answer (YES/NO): YES